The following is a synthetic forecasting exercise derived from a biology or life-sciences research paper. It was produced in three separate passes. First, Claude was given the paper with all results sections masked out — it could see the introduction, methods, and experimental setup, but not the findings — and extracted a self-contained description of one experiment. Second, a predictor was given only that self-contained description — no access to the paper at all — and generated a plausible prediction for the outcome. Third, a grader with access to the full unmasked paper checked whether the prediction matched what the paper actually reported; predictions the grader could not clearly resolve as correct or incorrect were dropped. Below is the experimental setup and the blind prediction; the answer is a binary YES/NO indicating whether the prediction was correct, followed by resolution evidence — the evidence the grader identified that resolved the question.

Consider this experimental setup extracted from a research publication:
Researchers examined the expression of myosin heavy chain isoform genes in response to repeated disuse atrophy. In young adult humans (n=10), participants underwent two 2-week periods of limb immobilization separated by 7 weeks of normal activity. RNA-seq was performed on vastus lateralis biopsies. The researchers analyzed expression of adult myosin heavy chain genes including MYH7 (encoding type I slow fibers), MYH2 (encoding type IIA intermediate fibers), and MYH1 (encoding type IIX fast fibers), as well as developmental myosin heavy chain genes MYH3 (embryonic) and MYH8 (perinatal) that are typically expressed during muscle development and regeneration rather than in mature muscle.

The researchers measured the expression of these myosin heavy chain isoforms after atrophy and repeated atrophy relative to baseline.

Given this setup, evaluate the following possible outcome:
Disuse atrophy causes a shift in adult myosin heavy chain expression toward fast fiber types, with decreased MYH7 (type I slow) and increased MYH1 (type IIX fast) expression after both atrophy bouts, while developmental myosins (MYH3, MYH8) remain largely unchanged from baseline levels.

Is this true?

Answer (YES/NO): NO